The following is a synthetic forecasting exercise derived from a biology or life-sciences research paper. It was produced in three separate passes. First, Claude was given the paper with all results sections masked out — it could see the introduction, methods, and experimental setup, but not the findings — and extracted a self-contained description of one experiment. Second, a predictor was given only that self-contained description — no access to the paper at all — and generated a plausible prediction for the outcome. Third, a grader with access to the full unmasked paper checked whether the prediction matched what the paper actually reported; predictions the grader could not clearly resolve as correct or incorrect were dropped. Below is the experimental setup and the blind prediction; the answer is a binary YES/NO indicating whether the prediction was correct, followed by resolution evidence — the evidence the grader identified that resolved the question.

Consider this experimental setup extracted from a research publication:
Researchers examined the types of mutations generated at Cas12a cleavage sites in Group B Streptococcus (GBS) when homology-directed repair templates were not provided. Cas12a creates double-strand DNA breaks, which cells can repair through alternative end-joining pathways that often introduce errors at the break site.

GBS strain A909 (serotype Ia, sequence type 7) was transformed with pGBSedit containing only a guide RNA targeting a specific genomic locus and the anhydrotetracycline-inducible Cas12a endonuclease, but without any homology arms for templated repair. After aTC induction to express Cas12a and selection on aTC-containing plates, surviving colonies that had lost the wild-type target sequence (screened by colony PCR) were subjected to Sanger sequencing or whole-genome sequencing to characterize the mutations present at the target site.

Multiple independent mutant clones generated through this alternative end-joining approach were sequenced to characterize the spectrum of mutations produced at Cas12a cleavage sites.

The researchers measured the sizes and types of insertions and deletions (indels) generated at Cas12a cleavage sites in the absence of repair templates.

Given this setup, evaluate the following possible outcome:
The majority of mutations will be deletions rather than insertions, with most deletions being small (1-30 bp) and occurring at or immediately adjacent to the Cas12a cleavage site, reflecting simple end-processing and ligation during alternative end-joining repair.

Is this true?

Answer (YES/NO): NO